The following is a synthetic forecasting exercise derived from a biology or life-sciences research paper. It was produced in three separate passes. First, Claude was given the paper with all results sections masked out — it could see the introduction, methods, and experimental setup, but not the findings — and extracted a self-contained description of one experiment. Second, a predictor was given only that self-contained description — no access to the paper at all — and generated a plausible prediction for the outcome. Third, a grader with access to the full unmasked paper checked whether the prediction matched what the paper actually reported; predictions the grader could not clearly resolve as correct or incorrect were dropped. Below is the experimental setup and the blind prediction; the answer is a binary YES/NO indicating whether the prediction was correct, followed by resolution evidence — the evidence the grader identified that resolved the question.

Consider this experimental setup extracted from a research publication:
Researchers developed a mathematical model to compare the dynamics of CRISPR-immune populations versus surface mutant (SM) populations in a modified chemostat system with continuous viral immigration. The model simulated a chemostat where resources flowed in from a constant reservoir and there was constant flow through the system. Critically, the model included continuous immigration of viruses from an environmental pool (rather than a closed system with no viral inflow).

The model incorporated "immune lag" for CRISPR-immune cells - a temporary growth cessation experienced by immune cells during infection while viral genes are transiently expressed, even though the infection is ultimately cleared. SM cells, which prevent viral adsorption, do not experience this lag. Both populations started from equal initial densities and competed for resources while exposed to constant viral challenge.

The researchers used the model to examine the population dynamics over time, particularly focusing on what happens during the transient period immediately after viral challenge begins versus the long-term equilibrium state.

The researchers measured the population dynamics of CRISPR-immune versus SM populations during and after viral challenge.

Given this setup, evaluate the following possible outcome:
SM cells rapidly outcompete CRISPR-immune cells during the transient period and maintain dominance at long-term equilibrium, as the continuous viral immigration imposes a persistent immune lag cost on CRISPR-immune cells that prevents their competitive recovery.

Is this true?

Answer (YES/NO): NO